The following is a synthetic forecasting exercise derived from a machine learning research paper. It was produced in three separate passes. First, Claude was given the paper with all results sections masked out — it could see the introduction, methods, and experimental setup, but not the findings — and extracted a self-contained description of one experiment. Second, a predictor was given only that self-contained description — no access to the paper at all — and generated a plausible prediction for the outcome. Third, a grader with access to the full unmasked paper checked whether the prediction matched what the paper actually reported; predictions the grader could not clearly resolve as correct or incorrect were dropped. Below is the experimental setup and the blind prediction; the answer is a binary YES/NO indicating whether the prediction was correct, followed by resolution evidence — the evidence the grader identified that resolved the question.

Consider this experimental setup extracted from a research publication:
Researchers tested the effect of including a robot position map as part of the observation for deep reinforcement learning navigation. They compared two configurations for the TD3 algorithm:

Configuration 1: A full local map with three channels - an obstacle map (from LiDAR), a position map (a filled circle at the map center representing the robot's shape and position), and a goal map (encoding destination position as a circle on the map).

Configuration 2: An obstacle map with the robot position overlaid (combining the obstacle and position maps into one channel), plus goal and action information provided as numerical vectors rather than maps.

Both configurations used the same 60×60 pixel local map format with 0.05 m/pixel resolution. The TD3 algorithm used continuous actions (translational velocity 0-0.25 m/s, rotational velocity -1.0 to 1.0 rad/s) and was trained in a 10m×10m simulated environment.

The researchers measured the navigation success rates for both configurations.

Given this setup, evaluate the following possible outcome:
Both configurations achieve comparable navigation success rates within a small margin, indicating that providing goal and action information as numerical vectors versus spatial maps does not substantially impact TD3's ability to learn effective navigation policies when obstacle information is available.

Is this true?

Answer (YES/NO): NO